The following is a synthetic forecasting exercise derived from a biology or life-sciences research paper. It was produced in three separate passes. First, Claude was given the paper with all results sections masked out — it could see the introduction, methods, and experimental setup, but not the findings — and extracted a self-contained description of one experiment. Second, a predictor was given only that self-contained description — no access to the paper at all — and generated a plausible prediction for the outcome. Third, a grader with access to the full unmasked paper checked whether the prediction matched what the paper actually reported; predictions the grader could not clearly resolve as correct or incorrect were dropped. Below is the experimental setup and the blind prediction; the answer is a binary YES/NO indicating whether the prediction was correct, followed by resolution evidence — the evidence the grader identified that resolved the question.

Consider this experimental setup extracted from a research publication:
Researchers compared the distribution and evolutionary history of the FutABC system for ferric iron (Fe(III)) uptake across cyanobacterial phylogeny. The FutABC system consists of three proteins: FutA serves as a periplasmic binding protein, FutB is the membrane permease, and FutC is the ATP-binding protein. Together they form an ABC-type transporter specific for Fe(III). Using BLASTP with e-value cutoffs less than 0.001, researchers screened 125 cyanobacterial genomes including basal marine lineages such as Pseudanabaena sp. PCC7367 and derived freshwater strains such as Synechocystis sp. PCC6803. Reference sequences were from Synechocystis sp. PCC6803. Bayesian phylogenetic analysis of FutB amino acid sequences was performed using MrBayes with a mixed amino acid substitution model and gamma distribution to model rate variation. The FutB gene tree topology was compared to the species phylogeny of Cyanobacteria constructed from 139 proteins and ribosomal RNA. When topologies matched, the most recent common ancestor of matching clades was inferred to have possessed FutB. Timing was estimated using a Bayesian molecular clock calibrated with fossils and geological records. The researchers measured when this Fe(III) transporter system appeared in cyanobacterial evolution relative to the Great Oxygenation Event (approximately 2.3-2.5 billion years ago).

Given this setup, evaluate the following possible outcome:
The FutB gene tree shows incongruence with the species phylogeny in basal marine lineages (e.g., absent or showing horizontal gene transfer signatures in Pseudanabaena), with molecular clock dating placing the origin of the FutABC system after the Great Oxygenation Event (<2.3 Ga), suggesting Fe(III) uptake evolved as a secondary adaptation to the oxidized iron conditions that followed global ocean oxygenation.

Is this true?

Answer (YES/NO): NO